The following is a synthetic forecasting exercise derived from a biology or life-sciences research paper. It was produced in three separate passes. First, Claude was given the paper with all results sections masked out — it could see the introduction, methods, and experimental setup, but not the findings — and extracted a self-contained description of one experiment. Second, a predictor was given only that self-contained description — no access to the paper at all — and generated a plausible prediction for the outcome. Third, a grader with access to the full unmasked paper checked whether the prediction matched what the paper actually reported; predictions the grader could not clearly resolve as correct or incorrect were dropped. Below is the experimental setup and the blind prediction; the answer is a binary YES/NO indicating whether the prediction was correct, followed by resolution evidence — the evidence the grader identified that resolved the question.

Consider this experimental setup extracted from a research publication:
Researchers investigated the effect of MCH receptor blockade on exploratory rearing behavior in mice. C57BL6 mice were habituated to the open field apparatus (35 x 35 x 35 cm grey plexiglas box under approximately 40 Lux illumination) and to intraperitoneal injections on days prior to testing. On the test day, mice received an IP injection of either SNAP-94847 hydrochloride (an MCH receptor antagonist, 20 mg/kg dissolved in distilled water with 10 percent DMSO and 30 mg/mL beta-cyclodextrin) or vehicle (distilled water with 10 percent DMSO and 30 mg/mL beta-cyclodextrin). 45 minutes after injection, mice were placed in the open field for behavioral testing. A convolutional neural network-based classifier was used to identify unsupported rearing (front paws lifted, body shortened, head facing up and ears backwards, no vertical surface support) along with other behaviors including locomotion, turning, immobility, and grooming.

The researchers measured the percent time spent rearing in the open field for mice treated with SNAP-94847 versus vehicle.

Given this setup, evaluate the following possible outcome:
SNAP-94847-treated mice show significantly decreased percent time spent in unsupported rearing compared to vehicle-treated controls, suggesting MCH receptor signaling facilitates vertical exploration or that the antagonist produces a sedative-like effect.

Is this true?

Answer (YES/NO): YES